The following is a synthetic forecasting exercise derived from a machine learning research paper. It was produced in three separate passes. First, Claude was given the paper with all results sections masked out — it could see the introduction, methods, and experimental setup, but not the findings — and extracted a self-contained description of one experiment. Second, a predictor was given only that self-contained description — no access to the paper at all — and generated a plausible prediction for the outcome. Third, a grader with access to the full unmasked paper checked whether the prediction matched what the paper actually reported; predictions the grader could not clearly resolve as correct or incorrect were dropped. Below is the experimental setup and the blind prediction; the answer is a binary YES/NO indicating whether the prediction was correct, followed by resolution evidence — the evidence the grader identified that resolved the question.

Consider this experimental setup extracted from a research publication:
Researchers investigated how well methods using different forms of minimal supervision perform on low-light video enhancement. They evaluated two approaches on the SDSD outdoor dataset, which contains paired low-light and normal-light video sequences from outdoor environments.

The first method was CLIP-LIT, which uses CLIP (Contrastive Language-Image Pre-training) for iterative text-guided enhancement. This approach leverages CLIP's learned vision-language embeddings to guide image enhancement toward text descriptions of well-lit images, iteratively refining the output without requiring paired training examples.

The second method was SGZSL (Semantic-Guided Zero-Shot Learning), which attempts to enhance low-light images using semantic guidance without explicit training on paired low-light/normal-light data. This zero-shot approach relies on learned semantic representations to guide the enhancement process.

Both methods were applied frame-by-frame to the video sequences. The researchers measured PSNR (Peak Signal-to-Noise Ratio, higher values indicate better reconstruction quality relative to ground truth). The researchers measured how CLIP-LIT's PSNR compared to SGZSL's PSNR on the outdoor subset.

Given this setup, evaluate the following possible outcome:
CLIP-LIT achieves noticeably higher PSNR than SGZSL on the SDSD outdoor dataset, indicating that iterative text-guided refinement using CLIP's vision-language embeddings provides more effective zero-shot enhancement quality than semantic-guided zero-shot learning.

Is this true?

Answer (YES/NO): YES